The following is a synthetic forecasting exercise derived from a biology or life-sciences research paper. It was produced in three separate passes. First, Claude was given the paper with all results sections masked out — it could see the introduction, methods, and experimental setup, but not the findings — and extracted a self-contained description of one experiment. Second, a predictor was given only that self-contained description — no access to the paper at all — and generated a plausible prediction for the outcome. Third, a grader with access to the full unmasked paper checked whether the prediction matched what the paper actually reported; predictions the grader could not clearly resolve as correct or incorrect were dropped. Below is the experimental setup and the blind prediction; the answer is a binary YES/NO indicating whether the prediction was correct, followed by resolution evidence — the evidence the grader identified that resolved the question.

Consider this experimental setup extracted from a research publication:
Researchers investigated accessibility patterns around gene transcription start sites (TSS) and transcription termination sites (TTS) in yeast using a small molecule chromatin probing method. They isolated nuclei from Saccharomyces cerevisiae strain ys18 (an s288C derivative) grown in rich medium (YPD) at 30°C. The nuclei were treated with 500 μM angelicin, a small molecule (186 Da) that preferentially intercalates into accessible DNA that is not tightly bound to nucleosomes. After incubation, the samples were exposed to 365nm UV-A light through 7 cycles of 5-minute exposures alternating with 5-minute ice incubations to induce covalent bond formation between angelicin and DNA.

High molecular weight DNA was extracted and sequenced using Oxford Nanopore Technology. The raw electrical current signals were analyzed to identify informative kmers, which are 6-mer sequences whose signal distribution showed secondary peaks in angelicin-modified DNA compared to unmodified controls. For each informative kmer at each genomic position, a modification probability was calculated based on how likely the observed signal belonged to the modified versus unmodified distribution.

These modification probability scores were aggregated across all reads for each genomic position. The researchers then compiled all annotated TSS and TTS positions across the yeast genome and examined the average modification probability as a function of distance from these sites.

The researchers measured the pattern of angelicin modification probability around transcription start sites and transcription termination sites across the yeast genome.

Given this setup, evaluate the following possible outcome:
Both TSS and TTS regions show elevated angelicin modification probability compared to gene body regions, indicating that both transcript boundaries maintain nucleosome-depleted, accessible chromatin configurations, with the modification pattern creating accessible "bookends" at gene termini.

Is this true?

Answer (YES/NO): YES